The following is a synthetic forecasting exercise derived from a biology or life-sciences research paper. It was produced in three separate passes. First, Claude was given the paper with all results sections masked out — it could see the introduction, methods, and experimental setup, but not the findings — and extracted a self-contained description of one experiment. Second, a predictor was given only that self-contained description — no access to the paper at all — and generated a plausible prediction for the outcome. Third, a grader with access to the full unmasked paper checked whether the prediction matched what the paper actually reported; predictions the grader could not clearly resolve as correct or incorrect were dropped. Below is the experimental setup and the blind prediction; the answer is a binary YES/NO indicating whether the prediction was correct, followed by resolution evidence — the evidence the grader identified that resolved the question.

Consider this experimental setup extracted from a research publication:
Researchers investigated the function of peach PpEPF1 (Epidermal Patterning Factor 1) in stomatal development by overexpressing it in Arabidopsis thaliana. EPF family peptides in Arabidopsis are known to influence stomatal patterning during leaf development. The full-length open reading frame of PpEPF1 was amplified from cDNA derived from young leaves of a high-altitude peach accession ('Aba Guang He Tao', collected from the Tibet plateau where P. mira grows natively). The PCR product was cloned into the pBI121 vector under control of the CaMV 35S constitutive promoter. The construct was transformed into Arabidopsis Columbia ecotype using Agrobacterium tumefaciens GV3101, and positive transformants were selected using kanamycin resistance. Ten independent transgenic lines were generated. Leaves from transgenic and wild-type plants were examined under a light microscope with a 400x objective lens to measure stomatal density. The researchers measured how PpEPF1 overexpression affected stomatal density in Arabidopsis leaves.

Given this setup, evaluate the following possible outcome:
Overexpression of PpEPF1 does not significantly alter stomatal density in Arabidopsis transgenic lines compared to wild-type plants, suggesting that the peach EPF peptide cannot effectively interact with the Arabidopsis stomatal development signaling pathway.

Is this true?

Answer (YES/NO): NO